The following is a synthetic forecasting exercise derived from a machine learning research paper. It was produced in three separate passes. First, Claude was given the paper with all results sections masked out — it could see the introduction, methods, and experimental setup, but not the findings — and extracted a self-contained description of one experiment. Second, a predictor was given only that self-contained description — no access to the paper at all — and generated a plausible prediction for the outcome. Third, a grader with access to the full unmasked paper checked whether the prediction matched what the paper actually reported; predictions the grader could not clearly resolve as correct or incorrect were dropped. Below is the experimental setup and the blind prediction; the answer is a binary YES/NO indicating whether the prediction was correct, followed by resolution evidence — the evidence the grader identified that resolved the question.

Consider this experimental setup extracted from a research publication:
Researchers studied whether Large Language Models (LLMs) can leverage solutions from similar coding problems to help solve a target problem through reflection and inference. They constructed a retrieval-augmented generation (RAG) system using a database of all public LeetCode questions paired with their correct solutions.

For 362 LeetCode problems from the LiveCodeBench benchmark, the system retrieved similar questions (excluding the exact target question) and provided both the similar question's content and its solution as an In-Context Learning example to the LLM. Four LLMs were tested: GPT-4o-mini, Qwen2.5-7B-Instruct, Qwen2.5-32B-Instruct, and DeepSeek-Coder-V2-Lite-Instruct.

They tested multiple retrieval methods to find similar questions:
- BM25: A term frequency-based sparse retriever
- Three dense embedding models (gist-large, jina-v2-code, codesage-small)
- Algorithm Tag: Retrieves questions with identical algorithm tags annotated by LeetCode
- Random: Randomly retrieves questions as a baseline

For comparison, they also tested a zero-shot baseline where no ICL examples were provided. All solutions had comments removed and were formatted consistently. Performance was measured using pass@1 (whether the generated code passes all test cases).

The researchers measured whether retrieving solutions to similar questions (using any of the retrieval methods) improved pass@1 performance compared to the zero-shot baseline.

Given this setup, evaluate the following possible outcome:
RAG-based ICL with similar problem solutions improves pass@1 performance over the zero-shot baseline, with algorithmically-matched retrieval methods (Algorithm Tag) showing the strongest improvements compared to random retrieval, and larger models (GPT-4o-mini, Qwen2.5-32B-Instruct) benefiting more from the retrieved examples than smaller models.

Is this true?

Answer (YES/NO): NO